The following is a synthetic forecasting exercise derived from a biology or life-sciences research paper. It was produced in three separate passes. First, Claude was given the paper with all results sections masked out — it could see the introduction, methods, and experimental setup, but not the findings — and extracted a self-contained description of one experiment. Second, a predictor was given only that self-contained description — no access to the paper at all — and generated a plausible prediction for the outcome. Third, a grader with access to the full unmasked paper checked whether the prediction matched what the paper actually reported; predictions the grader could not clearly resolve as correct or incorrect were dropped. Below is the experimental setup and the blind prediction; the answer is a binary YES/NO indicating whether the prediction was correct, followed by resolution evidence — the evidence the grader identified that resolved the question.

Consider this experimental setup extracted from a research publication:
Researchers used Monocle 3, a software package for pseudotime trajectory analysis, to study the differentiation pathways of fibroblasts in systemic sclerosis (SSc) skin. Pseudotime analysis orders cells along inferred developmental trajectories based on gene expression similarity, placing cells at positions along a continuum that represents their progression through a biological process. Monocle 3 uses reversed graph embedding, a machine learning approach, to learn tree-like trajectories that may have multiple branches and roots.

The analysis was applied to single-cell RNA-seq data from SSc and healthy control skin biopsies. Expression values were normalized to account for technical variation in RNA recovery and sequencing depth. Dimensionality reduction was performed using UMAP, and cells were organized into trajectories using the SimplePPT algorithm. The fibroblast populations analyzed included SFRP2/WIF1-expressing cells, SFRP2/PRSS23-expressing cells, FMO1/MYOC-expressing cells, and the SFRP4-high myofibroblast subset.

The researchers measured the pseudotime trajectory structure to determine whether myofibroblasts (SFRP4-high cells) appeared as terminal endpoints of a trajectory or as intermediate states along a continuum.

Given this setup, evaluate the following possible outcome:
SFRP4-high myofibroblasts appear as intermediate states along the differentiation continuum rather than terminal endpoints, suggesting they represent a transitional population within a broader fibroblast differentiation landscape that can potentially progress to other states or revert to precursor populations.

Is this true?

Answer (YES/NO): NO